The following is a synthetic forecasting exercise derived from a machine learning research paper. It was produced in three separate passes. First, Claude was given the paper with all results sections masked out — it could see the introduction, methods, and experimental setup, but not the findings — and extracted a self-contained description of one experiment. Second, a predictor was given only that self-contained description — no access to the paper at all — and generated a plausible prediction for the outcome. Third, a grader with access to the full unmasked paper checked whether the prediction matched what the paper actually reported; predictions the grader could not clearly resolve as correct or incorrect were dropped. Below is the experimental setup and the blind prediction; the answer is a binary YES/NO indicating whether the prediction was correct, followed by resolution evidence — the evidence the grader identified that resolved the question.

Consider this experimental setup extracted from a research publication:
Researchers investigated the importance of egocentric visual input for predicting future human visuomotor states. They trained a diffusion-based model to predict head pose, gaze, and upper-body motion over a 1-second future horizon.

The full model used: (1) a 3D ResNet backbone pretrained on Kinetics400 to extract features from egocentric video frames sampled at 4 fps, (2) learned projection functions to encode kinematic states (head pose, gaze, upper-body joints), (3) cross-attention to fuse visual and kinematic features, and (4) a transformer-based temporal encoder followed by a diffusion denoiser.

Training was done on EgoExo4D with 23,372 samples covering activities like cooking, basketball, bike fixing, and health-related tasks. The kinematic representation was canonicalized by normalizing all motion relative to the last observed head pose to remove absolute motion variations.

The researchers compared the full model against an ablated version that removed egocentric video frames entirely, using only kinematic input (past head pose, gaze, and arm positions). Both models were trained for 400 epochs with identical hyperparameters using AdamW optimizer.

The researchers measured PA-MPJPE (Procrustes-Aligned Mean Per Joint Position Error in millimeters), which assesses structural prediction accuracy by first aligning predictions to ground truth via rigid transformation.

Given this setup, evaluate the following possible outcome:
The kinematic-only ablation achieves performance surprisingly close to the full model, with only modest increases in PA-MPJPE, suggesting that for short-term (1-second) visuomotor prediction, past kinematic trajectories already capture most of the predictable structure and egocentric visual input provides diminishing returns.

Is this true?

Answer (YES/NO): YES